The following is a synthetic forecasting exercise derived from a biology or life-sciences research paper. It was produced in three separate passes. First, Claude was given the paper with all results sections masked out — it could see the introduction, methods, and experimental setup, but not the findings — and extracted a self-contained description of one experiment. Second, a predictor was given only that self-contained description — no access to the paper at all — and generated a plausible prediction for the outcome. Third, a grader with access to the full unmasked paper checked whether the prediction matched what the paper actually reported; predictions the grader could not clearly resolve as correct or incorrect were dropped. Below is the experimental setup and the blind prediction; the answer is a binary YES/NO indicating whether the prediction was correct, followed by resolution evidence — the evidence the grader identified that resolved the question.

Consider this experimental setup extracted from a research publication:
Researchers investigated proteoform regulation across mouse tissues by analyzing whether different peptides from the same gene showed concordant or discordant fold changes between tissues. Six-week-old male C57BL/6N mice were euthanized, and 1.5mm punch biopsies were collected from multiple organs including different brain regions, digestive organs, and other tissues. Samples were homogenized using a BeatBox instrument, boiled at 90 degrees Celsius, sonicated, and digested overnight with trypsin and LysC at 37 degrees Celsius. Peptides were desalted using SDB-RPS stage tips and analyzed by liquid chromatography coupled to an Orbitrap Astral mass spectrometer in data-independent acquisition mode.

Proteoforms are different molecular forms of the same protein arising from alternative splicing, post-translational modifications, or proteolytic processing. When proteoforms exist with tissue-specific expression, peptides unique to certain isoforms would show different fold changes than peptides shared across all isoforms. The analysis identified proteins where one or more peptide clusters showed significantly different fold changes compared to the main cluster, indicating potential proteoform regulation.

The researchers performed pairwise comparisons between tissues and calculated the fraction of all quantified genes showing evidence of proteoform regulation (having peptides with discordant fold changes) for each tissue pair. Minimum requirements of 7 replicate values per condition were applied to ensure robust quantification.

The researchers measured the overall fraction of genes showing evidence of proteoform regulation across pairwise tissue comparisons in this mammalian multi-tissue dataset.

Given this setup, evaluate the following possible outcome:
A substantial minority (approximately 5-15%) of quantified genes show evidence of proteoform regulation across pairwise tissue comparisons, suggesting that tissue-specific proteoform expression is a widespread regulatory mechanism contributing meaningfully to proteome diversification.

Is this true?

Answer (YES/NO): NO